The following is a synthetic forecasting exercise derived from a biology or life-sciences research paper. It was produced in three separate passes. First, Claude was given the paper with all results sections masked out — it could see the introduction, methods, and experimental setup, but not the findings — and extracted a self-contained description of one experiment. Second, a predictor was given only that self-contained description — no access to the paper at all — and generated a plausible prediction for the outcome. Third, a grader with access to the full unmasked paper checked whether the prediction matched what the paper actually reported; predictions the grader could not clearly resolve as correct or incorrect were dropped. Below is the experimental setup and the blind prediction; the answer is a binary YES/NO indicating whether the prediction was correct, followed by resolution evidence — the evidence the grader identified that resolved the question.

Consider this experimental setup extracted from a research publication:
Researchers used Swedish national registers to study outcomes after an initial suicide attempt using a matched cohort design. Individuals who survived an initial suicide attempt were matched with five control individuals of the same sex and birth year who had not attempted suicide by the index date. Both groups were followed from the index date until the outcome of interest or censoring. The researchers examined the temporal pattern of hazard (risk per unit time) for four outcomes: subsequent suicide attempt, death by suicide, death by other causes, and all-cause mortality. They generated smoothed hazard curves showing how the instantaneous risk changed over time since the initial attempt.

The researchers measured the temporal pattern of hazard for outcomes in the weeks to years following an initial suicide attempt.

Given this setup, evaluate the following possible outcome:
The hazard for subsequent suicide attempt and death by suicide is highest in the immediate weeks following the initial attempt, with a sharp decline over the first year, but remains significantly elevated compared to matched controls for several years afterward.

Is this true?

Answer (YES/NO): YES